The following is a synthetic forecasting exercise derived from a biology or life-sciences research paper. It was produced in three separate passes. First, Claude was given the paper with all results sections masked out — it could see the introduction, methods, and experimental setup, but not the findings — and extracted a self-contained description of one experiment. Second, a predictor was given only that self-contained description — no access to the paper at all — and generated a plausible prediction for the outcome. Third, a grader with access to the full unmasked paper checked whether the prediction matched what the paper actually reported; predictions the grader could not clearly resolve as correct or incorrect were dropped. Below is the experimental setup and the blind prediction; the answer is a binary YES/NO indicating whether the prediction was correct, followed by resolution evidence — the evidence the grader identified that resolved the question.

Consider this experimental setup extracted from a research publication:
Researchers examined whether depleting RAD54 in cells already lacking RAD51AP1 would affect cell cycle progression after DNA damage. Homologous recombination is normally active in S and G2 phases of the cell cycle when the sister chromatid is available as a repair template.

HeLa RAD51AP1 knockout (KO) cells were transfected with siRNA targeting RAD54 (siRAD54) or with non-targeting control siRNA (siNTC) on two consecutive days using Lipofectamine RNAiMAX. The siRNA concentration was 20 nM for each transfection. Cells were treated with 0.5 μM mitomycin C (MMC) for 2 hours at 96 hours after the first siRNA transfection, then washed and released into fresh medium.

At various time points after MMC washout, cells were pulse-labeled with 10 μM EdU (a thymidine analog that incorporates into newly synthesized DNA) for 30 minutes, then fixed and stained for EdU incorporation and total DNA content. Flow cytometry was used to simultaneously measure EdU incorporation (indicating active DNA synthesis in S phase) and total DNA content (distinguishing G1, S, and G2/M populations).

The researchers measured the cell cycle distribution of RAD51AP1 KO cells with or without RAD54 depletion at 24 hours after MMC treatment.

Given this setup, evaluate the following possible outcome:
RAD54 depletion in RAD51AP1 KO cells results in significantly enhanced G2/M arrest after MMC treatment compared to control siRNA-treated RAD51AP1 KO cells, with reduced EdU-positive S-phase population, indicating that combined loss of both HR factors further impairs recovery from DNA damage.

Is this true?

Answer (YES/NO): NO